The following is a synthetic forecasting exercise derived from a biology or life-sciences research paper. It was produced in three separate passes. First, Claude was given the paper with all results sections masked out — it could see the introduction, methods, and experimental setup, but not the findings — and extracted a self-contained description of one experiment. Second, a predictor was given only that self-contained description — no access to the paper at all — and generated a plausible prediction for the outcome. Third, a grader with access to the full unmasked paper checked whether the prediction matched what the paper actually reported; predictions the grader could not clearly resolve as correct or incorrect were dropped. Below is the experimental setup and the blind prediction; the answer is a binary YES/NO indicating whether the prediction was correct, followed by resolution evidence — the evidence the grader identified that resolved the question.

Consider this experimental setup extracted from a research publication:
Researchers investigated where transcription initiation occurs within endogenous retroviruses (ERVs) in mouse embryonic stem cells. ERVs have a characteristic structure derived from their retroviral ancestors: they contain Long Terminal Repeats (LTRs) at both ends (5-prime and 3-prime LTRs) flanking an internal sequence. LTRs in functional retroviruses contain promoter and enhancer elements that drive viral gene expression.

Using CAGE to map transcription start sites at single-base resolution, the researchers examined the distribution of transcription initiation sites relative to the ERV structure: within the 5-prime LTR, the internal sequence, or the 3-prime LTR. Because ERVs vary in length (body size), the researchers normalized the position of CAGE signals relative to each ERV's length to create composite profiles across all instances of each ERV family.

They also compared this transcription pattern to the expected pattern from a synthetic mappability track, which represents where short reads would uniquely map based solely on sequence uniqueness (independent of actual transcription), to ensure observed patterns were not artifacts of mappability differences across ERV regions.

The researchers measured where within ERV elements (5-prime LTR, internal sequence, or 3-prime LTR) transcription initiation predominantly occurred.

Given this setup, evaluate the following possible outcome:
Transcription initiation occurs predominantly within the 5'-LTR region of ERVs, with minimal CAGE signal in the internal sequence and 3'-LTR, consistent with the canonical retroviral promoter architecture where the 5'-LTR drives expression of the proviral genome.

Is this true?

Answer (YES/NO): NO